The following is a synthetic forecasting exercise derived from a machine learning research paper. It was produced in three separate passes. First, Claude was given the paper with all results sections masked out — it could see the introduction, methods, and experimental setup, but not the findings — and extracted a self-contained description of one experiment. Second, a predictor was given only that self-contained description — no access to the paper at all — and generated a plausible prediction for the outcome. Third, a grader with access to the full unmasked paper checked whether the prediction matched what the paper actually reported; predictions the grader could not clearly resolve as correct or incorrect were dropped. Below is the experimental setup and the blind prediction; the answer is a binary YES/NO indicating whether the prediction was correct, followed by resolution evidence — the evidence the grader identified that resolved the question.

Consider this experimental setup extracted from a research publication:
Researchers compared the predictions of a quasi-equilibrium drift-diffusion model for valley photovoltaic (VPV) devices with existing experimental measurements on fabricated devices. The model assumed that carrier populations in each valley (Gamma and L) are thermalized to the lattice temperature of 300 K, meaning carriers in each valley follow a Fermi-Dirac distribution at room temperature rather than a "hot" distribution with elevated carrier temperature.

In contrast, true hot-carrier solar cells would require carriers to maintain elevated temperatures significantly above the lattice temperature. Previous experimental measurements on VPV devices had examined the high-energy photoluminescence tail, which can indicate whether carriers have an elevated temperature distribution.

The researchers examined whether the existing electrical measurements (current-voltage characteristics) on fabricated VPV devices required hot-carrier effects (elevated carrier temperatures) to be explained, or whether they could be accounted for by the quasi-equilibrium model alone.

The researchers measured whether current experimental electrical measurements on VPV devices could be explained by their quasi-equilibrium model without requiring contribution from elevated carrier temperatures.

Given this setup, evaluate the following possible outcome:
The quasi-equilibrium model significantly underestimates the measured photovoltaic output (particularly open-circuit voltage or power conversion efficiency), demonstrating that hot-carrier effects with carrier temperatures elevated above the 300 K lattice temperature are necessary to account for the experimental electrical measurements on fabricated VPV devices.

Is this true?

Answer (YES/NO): NO